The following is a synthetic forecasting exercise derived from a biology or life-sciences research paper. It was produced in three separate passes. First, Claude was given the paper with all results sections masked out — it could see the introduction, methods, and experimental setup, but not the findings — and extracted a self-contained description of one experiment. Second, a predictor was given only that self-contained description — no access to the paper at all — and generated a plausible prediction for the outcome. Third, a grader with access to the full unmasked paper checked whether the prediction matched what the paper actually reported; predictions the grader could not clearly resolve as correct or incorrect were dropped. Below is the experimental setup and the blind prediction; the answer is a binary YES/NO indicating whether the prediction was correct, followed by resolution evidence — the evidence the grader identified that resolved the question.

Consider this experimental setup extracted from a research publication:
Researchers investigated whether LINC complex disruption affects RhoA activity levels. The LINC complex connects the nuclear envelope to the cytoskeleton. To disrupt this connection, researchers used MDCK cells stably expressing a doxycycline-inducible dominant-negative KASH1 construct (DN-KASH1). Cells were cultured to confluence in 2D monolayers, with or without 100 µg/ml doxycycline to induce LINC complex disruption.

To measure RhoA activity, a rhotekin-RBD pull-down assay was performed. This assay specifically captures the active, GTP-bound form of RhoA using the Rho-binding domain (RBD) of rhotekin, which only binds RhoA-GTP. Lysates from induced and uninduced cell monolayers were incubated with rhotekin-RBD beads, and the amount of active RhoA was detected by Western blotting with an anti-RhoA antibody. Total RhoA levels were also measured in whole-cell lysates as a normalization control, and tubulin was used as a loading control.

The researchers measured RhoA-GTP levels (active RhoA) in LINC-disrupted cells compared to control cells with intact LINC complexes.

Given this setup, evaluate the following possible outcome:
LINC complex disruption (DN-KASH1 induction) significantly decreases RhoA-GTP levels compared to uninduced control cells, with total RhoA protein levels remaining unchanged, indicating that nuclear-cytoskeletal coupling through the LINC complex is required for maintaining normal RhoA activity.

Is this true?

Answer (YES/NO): NO